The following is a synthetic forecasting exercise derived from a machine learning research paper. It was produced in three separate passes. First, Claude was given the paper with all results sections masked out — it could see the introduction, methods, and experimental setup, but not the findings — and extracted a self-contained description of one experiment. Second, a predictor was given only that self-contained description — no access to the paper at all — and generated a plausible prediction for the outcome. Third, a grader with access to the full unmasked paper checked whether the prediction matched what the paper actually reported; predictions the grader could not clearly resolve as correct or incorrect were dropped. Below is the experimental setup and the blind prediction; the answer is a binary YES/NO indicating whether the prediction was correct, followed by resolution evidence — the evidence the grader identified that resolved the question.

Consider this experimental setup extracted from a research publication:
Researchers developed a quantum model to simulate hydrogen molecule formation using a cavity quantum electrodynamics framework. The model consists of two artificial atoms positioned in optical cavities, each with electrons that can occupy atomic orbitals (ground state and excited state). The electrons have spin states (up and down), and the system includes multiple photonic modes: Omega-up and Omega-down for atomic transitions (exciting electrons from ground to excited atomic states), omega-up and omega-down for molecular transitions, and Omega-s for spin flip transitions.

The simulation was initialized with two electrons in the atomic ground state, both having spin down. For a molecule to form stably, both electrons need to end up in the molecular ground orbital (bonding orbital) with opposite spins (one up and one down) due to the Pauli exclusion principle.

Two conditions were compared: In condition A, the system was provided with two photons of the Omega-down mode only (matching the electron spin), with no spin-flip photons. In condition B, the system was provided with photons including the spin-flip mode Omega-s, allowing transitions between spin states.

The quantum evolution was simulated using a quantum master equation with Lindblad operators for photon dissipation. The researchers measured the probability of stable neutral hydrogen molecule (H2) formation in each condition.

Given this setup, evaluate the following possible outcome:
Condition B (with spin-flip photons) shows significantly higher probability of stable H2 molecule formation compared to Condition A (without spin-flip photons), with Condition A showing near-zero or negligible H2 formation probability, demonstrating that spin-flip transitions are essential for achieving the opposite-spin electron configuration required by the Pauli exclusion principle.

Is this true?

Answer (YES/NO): YES